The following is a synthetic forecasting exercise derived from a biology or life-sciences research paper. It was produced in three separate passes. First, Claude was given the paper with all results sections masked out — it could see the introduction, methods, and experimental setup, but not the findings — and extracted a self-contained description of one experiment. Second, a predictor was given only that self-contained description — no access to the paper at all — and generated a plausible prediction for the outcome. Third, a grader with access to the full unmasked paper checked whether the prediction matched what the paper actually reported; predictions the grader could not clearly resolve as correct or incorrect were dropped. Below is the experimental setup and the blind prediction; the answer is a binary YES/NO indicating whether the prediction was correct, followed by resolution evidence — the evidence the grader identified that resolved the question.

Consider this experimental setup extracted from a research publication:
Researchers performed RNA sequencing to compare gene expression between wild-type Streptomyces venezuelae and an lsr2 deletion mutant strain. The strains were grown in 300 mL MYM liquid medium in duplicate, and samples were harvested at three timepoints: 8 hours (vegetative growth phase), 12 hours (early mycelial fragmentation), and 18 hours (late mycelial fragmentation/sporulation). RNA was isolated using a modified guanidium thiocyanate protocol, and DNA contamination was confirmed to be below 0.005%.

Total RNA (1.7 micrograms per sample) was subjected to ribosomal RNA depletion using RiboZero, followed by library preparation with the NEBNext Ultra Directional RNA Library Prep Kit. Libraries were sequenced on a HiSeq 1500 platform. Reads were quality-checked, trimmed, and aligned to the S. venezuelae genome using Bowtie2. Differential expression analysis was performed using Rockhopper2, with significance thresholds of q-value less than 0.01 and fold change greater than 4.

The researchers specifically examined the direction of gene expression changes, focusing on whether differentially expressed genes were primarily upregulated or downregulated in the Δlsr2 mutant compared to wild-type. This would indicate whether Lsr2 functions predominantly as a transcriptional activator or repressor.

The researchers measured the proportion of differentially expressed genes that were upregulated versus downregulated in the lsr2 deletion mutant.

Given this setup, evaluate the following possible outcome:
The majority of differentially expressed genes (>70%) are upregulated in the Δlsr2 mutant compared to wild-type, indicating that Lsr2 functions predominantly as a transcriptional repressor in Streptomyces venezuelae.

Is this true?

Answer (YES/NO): YES